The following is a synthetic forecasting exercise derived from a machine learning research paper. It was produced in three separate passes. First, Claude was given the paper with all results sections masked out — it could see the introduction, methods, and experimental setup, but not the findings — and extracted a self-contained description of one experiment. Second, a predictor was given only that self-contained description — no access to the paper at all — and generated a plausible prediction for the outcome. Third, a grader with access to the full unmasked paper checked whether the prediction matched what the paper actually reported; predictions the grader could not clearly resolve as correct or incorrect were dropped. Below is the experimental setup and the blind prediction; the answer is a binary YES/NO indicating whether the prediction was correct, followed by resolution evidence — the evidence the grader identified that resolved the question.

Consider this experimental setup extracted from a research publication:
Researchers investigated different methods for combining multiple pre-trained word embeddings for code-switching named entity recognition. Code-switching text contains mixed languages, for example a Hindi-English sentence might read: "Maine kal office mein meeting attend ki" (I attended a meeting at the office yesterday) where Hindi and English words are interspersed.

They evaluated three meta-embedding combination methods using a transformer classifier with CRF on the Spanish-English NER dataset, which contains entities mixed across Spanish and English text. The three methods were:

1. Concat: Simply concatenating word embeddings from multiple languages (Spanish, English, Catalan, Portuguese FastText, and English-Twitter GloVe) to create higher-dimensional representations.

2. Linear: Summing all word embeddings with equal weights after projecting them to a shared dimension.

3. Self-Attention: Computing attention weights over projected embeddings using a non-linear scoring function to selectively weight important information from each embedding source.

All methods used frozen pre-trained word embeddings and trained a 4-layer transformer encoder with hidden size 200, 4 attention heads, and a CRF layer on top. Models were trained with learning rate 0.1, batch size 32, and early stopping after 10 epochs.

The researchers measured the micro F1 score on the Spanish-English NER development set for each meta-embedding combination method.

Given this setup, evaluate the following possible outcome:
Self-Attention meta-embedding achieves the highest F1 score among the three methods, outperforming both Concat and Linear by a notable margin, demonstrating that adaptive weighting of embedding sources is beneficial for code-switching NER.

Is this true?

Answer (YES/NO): NO